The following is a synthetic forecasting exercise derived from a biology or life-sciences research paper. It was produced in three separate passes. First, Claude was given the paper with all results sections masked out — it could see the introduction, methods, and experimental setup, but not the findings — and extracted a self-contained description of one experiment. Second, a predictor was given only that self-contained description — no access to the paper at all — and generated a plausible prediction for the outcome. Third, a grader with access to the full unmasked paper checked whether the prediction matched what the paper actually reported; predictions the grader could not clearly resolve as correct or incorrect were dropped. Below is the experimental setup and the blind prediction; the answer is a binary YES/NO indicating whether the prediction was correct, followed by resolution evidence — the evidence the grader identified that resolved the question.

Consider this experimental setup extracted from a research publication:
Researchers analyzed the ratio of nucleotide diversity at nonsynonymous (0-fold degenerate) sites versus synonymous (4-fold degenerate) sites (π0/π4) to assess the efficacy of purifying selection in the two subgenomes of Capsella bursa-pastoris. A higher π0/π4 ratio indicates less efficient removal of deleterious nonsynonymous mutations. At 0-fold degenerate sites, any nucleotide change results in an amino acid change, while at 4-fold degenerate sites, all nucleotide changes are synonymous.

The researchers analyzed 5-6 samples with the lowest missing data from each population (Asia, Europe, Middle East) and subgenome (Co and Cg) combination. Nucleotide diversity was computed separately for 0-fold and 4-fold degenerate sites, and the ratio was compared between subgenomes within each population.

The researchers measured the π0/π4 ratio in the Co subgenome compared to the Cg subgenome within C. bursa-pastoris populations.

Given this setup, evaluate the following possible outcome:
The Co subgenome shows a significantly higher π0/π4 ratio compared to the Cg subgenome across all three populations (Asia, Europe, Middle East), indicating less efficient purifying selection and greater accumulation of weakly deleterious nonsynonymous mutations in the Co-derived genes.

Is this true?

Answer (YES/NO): NO